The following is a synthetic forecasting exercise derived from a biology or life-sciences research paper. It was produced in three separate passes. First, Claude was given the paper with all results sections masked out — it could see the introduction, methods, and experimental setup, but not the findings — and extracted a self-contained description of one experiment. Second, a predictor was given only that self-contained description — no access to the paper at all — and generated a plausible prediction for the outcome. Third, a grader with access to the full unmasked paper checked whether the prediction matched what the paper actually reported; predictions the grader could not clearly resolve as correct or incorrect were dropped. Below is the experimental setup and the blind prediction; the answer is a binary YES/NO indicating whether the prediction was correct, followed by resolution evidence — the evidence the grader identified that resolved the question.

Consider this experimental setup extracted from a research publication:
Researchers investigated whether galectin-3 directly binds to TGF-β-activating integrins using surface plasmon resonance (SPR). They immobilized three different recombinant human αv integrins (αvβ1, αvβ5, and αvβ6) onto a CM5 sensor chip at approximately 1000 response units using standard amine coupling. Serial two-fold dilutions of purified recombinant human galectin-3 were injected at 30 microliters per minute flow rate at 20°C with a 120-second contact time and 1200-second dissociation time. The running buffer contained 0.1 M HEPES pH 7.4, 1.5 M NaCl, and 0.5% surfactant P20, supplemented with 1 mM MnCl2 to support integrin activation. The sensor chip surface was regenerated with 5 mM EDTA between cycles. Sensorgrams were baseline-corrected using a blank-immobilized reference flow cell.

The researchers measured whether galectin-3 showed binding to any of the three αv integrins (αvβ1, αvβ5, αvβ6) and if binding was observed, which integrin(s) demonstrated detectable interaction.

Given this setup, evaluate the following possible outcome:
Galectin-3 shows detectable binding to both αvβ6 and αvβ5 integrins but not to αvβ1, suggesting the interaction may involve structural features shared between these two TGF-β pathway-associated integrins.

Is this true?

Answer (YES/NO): NO